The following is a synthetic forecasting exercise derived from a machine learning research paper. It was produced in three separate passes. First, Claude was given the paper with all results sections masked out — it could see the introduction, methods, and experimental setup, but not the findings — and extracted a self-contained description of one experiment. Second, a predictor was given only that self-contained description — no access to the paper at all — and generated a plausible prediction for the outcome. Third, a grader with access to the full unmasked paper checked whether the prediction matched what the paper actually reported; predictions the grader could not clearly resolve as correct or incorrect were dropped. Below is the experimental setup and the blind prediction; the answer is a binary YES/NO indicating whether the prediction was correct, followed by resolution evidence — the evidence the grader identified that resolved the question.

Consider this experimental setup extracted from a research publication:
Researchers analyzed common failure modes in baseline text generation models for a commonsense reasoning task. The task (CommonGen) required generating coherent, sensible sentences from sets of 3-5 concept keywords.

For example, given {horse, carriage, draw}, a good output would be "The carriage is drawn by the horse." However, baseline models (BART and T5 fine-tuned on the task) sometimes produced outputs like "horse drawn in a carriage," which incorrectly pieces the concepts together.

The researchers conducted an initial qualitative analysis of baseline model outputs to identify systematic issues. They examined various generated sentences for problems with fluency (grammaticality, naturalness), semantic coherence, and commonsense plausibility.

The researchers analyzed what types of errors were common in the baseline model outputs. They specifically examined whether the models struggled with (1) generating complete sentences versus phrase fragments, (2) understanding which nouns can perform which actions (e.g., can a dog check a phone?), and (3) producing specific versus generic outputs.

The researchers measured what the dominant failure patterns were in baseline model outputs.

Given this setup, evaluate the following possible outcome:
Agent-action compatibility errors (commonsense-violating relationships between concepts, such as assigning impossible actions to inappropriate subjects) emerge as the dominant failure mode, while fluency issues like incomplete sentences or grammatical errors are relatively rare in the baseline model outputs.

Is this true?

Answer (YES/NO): NO